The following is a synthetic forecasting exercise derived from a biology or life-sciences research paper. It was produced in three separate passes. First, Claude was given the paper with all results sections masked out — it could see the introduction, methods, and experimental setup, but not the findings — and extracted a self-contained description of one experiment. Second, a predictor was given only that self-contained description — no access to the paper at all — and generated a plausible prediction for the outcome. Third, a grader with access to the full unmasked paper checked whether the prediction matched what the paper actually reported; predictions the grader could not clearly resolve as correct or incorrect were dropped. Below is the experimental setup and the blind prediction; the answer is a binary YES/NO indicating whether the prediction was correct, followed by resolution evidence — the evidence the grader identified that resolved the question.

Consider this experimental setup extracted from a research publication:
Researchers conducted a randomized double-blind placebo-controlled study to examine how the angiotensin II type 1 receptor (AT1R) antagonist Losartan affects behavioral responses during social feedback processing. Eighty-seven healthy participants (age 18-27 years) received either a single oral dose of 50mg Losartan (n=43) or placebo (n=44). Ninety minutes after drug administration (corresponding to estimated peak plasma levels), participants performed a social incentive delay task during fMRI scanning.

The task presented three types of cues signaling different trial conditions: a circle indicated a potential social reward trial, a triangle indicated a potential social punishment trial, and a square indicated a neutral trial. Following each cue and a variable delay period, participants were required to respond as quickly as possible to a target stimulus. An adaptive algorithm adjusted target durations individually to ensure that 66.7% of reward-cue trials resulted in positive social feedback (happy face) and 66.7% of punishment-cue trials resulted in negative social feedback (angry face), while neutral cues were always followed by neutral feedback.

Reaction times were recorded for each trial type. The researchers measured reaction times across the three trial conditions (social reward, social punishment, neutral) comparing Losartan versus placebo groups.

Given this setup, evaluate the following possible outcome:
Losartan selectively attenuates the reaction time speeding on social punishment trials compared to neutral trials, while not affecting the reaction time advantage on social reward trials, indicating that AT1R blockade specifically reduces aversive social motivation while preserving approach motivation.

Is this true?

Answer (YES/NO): NO